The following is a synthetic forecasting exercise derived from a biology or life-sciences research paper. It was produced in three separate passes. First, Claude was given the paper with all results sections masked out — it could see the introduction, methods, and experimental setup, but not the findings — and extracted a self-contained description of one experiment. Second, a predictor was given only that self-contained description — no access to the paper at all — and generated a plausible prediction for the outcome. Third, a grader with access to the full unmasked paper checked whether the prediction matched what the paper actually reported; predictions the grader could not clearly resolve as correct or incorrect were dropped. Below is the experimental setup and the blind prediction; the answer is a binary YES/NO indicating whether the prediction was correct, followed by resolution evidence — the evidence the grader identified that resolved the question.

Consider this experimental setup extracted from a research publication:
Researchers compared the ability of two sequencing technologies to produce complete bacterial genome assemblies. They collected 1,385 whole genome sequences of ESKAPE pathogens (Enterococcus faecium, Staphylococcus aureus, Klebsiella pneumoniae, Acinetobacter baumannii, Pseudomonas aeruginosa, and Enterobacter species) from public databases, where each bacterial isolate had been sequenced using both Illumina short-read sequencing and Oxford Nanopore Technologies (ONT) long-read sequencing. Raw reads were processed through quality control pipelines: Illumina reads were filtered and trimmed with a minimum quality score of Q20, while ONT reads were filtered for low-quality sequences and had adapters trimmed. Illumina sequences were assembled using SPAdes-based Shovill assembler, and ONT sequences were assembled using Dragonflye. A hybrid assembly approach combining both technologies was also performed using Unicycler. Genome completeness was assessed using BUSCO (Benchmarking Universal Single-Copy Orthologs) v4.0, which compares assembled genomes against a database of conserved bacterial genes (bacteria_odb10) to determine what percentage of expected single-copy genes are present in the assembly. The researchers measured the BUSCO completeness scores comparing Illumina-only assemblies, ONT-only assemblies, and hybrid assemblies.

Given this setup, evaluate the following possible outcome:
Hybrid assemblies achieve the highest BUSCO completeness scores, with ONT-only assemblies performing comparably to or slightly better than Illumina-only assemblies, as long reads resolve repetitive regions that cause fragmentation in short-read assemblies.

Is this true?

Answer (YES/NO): NO